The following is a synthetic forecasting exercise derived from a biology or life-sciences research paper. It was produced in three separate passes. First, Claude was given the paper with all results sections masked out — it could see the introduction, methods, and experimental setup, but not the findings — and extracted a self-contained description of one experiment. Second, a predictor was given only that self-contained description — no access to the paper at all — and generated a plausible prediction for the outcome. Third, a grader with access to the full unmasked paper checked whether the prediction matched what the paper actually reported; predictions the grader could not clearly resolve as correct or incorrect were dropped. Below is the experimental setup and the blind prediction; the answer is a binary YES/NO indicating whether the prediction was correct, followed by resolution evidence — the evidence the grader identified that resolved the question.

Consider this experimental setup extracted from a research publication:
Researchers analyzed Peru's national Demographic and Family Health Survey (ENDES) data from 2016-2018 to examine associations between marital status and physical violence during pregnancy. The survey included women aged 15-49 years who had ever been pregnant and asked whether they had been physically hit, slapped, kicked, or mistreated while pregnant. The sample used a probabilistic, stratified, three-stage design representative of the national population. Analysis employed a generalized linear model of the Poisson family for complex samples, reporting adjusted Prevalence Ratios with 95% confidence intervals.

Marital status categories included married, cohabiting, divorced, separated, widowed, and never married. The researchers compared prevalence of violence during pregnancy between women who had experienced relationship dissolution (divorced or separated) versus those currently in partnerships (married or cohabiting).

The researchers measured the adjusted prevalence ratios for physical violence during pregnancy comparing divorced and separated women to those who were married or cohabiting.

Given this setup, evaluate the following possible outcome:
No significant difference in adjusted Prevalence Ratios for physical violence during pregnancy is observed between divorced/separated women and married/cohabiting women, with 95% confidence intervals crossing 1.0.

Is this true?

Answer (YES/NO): NO